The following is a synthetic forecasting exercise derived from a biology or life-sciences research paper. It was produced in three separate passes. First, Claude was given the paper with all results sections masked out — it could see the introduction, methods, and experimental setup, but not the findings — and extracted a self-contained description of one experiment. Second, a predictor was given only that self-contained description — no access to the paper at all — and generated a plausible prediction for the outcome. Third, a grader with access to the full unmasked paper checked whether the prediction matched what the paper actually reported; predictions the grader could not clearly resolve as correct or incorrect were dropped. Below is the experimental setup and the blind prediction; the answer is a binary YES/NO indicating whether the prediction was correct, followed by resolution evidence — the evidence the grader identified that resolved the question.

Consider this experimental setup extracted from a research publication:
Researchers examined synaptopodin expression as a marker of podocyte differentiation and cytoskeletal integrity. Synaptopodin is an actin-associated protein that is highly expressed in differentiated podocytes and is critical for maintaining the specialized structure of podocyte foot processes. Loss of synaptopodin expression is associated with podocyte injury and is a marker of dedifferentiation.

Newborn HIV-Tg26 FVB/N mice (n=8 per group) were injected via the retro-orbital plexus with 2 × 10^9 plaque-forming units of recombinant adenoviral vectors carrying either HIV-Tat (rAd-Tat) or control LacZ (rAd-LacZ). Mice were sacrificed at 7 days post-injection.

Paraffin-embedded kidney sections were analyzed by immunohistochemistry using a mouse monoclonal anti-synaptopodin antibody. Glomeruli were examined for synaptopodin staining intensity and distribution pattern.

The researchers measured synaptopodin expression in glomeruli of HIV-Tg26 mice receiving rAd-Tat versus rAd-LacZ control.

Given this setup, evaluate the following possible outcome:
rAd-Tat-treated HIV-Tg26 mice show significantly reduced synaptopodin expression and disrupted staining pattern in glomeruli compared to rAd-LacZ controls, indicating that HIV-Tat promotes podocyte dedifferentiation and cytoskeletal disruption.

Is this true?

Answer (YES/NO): NO